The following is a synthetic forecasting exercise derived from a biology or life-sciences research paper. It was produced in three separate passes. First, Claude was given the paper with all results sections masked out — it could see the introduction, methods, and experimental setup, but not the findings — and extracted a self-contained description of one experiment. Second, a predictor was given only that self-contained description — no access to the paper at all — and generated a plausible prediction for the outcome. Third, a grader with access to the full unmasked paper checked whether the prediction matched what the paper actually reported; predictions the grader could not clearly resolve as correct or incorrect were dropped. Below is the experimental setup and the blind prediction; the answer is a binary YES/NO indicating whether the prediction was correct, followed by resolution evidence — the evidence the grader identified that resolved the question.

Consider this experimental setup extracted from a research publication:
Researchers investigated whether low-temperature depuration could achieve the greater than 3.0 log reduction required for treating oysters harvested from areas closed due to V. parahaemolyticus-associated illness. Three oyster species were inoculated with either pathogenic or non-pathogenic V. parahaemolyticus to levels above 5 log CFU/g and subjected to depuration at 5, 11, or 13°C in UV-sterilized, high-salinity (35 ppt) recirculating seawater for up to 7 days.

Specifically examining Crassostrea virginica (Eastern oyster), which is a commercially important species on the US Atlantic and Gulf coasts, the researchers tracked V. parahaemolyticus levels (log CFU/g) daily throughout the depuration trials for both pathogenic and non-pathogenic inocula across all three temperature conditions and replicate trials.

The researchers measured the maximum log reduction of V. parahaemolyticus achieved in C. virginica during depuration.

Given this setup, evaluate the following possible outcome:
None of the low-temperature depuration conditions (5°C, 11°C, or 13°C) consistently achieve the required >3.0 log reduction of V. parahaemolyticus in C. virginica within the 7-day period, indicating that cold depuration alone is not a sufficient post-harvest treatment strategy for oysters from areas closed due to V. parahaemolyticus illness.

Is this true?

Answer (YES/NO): YES